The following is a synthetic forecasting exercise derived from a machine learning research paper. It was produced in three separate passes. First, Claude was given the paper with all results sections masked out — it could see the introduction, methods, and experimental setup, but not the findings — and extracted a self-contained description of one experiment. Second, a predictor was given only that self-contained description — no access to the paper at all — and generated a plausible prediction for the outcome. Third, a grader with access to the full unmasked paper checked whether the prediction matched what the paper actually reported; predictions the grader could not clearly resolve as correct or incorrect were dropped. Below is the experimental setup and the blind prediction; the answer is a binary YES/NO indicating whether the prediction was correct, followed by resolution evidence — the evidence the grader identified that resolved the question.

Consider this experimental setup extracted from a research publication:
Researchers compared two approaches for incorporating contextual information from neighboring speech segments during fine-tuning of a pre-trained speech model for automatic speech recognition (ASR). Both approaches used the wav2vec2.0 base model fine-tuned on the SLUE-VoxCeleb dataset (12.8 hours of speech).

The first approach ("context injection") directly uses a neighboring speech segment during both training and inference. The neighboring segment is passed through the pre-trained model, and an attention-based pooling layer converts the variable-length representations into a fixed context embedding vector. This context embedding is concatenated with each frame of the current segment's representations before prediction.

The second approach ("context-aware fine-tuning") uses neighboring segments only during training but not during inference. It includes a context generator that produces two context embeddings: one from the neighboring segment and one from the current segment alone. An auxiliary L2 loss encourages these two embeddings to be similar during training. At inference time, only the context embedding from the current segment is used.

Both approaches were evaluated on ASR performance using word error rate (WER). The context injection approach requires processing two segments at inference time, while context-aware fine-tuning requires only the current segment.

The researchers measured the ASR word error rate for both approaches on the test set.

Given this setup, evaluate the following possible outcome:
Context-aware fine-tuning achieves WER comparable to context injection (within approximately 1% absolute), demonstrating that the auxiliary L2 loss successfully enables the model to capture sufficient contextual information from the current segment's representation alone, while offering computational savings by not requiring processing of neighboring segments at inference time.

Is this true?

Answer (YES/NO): YES